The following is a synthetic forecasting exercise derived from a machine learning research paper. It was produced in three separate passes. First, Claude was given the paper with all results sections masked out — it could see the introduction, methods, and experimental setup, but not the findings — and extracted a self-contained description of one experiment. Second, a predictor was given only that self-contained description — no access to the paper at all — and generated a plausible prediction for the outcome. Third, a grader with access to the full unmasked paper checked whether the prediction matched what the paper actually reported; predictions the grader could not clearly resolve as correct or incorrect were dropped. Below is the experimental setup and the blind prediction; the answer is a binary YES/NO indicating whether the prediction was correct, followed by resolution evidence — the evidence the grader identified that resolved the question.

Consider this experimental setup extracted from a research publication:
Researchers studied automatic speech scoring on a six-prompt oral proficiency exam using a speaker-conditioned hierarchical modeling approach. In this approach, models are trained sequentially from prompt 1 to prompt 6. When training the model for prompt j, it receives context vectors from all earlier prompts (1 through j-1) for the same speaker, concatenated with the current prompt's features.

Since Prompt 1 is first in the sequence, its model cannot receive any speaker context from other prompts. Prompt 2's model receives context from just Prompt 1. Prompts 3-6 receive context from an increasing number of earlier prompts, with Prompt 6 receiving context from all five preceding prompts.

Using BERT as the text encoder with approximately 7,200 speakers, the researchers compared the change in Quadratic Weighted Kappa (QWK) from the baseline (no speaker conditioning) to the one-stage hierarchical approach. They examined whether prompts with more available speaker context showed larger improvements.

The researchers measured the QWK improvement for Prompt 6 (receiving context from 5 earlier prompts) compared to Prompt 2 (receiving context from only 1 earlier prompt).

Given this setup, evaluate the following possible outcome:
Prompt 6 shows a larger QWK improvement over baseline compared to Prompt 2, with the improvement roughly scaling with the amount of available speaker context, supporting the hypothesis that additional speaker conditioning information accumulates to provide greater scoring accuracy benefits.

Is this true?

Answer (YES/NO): NO